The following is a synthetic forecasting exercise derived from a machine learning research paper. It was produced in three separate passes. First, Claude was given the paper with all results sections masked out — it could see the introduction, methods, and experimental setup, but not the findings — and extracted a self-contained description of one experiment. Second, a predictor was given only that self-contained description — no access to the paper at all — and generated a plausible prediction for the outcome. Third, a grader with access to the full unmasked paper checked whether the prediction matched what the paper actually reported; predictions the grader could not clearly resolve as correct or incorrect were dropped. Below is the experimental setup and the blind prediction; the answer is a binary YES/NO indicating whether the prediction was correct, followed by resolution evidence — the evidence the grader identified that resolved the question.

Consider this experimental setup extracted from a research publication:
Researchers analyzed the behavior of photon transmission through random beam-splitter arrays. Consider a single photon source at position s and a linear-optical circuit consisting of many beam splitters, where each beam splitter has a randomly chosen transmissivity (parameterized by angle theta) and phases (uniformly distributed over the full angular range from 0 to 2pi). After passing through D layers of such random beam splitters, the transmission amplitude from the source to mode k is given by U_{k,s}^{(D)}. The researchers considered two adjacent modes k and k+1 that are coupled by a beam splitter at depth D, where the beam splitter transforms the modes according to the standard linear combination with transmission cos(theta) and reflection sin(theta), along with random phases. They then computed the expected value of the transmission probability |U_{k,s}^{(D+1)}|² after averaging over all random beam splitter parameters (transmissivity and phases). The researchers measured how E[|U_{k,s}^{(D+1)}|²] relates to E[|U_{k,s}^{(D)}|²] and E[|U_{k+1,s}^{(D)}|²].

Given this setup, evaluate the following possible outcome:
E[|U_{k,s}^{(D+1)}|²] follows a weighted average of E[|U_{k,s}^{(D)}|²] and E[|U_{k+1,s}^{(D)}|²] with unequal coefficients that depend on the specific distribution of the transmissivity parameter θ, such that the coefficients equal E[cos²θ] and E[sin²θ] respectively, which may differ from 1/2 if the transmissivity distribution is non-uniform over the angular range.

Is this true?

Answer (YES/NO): NO